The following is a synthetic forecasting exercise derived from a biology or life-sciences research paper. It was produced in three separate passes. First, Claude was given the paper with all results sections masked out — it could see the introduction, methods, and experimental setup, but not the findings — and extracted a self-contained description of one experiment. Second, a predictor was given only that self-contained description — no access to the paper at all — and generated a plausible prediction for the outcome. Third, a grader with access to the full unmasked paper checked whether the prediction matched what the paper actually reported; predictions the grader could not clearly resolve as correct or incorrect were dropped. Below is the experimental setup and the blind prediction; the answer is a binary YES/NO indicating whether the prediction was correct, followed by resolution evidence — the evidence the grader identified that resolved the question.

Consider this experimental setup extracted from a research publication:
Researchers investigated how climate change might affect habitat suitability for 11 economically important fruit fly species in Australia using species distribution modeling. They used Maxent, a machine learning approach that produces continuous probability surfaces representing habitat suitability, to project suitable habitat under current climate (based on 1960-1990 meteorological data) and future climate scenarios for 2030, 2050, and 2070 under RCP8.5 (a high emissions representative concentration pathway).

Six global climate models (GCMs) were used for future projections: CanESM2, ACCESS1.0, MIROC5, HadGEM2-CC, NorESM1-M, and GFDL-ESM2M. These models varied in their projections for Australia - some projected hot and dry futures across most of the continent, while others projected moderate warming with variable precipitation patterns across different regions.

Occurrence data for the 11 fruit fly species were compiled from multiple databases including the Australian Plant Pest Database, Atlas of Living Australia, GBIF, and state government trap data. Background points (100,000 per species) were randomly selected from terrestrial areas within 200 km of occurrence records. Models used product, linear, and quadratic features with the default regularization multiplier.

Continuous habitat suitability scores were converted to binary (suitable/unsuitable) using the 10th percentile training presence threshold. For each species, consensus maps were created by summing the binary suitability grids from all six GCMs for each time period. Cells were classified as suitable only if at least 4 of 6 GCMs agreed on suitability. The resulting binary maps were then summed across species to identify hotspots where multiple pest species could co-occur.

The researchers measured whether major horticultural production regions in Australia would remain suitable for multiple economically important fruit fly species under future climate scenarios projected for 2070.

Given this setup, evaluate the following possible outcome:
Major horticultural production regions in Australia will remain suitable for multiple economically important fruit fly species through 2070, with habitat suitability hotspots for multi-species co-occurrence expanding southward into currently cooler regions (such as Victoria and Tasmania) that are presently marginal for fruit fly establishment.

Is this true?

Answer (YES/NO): YES